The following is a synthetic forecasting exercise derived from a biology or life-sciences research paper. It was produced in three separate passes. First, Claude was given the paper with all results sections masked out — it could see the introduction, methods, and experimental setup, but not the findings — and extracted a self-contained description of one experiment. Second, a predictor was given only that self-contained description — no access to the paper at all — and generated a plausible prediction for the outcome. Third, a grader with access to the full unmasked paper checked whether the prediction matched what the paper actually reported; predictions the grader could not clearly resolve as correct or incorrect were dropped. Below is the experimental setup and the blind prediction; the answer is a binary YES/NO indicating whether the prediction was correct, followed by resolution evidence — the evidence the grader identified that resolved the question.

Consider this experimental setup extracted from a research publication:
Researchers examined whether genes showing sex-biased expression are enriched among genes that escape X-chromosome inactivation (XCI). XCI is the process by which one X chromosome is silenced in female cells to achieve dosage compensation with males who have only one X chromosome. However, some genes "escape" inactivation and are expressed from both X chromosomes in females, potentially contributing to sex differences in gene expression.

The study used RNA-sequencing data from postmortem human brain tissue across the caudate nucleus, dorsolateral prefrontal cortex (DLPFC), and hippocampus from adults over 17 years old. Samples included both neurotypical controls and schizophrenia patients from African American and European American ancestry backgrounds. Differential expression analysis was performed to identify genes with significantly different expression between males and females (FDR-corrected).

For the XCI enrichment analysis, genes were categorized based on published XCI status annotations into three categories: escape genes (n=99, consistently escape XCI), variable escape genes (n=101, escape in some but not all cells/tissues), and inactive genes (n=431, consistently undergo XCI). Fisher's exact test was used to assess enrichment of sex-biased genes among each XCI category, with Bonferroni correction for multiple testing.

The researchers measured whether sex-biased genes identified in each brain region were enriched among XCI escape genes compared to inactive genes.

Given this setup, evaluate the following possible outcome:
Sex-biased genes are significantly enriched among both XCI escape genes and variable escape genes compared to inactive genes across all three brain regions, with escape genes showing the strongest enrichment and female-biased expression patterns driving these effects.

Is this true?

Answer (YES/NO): NO